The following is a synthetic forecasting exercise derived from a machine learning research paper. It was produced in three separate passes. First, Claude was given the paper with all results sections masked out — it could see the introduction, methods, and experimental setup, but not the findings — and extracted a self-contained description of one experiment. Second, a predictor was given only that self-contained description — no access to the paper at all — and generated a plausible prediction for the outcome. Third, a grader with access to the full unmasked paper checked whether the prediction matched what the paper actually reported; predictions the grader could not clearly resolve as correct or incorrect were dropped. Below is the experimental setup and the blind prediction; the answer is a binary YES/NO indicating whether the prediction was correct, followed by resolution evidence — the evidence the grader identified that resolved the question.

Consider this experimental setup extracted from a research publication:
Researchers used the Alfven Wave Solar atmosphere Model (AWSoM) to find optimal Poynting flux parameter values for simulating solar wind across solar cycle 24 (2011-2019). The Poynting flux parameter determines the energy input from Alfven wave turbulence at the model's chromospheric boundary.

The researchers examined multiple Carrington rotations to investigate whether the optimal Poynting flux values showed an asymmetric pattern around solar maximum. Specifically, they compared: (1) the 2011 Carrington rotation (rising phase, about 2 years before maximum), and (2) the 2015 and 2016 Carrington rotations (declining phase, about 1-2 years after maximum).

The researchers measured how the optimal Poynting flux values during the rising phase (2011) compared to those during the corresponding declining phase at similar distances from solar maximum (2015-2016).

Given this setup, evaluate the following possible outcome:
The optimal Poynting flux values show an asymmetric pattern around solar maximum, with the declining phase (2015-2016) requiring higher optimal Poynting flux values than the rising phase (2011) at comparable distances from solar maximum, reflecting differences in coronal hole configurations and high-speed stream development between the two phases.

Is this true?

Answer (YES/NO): NO